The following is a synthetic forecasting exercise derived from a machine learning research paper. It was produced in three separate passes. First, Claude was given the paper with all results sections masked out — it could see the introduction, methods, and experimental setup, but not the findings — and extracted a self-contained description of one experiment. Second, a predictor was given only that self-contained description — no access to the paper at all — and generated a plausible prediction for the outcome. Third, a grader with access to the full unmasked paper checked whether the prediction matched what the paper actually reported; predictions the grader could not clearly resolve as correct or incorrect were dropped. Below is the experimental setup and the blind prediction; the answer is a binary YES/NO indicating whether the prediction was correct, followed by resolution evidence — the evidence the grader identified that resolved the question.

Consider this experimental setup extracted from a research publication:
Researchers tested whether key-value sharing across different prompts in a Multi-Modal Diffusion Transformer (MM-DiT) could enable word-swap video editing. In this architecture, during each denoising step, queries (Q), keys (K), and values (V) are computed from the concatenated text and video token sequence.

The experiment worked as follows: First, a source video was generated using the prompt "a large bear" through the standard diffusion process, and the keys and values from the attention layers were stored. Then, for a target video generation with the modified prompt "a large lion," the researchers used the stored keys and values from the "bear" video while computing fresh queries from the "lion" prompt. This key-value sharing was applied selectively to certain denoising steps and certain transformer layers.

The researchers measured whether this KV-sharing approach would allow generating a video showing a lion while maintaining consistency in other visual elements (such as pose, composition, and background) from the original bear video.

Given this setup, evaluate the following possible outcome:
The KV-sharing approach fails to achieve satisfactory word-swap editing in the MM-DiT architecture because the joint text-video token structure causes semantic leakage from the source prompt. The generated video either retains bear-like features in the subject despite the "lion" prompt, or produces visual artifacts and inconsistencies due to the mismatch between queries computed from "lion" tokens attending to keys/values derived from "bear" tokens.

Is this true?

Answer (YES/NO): NO